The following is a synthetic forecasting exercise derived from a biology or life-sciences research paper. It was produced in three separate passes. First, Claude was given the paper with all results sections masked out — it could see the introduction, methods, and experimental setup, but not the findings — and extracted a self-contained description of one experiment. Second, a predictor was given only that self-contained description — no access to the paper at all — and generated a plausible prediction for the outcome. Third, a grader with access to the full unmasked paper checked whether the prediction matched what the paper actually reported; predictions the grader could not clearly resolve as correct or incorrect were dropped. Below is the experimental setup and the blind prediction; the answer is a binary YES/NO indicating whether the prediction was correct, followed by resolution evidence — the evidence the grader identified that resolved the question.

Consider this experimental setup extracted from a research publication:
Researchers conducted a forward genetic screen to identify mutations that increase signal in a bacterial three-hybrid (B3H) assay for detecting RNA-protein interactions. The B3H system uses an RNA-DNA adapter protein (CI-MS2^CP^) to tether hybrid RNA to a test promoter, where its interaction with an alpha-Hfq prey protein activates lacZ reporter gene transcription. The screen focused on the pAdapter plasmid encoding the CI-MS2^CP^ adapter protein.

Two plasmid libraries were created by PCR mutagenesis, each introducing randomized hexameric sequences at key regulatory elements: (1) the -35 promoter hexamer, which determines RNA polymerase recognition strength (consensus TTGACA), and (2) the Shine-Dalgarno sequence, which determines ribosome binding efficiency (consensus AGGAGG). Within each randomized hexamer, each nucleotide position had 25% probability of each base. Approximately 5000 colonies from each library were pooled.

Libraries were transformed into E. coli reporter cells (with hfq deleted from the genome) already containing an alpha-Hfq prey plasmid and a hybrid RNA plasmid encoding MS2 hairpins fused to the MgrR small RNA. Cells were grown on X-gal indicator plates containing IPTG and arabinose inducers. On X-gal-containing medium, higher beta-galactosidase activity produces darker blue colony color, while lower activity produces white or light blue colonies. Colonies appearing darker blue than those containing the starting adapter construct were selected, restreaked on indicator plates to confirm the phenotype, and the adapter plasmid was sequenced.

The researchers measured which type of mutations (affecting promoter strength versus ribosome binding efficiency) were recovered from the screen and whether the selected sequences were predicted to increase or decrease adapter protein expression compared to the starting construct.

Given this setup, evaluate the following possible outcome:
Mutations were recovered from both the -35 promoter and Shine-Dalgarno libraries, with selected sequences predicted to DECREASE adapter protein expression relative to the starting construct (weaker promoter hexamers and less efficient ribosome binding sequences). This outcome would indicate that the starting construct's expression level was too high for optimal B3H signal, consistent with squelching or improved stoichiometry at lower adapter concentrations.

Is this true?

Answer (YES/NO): YES